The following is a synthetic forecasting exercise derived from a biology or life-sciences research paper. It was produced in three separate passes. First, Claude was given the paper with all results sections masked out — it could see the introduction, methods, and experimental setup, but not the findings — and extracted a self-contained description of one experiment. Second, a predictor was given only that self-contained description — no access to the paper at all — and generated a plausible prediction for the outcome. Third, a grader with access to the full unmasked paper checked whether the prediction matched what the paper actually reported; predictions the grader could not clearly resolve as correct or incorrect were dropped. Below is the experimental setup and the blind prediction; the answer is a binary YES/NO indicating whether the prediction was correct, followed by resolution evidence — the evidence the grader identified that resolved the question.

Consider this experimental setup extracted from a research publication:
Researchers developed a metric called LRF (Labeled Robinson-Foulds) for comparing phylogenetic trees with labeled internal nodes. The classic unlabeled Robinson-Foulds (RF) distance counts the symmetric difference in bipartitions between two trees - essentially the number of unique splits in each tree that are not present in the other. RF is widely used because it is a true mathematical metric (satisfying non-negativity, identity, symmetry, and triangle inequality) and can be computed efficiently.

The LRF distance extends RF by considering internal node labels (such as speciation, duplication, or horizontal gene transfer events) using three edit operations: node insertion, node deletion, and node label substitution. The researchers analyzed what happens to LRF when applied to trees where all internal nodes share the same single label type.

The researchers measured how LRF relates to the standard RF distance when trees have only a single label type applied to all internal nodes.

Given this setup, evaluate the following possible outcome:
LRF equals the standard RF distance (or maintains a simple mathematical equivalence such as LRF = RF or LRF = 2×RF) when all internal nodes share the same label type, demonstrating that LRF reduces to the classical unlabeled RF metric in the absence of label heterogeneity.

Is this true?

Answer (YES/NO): YES